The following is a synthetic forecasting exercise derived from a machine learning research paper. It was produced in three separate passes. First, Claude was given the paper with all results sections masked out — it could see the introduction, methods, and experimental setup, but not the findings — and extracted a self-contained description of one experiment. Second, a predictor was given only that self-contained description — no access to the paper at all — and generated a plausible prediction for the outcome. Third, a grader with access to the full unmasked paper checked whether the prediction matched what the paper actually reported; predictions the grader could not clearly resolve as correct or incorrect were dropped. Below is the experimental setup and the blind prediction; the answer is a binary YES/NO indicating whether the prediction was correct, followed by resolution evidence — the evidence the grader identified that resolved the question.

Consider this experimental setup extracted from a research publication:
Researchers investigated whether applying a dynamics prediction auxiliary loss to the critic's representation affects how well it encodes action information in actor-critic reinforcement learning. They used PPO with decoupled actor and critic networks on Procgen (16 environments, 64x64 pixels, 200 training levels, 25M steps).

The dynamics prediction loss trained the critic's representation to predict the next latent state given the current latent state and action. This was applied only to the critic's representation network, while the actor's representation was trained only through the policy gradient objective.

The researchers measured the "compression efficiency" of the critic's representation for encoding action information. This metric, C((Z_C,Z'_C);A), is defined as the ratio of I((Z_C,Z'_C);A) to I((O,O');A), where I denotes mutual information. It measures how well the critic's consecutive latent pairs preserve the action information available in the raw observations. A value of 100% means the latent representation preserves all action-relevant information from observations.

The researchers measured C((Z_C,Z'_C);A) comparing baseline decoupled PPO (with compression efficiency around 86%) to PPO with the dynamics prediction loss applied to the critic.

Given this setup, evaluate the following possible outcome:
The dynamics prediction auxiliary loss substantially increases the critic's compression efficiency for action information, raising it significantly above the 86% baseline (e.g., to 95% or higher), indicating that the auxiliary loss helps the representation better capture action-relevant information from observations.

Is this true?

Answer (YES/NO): YES